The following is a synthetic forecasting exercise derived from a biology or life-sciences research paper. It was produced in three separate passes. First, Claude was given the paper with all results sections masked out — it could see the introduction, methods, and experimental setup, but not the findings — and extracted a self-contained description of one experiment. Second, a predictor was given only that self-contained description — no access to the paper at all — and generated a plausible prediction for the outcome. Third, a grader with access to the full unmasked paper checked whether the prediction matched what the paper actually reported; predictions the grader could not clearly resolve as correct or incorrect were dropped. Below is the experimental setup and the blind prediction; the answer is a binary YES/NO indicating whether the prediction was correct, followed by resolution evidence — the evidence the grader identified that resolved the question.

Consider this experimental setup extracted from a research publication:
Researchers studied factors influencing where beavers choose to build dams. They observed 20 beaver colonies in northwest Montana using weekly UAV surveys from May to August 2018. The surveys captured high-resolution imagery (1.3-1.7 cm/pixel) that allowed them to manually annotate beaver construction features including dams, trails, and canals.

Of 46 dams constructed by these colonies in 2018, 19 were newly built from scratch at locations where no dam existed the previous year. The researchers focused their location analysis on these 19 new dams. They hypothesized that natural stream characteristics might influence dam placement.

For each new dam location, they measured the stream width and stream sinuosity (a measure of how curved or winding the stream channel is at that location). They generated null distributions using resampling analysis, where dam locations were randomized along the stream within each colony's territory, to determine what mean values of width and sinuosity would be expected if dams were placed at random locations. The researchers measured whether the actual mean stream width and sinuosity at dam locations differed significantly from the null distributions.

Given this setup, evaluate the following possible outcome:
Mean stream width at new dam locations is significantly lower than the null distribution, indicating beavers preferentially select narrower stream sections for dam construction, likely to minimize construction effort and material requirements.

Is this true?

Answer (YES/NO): NO